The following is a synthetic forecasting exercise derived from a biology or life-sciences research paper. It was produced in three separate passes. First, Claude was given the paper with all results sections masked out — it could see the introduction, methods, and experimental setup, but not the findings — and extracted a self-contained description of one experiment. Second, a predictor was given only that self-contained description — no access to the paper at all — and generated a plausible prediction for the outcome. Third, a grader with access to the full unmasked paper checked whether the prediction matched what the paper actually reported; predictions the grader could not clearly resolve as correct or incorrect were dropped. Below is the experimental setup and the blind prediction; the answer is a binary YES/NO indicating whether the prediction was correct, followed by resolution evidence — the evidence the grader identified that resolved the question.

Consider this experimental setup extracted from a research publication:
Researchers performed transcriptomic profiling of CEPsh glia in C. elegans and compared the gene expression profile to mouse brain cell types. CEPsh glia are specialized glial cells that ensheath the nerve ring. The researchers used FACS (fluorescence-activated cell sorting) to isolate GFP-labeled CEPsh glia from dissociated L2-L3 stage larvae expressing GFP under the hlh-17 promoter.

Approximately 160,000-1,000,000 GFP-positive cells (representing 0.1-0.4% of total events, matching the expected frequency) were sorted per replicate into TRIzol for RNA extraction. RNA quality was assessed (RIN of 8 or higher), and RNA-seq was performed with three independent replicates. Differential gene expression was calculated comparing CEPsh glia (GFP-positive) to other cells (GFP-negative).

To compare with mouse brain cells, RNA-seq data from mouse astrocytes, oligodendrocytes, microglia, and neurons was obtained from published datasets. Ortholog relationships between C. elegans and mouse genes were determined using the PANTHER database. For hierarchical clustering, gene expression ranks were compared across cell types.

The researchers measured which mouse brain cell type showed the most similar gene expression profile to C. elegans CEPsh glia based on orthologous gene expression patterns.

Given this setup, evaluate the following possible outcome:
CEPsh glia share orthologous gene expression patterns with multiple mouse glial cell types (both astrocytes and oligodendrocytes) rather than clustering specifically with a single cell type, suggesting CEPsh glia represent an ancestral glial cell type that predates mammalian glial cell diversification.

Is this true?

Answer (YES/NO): NO